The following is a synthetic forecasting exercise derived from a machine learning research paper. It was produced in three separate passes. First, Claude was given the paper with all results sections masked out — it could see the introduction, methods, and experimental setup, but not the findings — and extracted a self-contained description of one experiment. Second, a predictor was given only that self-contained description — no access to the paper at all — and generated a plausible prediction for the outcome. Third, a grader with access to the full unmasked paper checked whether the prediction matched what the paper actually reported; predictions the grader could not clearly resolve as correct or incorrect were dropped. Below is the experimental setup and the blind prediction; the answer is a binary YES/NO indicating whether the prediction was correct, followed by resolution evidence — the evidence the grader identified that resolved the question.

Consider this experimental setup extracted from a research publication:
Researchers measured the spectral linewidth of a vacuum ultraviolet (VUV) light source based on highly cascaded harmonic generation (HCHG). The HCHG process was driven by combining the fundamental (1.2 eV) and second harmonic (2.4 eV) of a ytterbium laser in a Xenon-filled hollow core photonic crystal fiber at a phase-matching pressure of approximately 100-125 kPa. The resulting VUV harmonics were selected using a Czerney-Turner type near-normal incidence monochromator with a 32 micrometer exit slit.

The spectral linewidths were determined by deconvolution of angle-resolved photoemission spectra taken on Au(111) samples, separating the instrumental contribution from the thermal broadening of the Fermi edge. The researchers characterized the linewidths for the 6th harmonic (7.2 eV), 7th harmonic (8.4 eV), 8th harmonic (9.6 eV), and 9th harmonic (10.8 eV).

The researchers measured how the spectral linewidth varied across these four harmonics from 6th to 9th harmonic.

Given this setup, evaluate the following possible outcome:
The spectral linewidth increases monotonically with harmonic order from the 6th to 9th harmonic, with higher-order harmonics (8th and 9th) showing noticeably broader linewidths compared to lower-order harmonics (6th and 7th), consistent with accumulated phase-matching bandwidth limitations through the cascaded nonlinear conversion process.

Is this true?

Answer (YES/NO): NO